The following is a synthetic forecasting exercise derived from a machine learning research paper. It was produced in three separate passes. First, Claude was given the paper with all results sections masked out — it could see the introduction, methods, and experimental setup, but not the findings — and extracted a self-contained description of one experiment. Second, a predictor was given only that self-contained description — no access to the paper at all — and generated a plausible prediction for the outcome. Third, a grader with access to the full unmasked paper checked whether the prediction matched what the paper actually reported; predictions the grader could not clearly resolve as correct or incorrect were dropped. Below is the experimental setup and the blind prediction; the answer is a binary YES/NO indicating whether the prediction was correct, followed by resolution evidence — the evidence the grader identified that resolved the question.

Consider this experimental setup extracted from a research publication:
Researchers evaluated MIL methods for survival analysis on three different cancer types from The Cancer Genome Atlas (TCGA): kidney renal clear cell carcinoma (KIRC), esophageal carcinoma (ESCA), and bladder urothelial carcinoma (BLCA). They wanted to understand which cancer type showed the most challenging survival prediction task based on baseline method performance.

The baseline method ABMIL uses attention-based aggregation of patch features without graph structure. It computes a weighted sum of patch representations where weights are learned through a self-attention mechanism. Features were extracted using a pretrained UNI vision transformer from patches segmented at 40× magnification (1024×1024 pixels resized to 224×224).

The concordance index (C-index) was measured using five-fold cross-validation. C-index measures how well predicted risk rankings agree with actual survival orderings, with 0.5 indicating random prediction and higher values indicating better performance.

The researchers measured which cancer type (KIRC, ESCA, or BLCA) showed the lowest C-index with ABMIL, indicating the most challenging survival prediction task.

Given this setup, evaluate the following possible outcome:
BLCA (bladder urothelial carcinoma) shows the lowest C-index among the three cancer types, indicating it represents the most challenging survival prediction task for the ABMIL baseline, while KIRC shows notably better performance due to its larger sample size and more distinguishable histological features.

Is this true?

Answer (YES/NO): YES